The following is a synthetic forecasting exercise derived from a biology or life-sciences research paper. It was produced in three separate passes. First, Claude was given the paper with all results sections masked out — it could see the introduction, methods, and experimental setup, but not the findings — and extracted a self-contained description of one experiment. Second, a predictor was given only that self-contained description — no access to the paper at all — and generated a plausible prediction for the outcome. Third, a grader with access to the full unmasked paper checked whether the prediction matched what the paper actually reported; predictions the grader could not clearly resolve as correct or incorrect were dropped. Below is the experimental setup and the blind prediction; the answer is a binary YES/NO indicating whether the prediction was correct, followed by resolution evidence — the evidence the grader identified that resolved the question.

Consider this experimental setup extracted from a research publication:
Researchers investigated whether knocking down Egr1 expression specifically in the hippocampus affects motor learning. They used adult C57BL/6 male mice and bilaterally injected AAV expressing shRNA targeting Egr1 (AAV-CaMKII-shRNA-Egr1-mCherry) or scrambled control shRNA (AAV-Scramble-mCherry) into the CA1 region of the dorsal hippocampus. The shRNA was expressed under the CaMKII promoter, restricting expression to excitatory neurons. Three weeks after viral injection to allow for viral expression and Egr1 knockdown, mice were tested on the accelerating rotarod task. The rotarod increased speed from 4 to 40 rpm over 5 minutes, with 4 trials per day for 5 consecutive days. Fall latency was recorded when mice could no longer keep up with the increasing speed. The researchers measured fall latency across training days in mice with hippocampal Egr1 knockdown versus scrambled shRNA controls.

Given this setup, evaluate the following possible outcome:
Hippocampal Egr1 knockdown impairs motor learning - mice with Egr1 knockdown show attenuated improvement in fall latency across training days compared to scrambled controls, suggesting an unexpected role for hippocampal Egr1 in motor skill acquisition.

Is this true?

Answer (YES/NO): NO